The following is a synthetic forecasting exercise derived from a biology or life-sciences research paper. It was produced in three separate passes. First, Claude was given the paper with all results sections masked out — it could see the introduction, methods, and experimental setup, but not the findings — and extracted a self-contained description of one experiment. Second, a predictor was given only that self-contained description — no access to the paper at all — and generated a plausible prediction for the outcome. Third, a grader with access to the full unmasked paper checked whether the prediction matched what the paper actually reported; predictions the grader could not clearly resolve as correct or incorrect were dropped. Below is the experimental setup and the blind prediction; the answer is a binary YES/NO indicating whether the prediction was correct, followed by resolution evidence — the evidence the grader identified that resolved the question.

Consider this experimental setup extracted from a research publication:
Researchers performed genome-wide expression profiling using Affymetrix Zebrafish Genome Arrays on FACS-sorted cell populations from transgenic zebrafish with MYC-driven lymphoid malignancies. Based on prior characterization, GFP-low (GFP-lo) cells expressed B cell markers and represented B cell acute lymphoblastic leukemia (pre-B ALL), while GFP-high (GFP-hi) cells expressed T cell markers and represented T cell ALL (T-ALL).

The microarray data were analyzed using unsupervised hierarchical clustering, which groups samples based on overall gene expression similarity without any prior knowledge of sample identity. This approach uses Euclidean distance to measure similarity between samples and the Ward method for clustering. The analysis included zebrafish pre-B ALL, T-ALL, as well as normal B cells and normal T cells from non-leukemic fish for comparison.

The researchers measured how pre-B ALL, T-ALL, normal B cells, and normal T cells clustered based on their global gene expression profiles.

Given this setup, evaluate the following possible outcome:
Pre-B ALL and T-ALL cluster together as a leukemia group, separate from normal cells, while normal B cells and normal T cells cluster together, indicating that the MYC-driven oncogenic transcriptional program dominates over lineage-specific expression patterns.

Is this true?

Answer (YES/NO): NO